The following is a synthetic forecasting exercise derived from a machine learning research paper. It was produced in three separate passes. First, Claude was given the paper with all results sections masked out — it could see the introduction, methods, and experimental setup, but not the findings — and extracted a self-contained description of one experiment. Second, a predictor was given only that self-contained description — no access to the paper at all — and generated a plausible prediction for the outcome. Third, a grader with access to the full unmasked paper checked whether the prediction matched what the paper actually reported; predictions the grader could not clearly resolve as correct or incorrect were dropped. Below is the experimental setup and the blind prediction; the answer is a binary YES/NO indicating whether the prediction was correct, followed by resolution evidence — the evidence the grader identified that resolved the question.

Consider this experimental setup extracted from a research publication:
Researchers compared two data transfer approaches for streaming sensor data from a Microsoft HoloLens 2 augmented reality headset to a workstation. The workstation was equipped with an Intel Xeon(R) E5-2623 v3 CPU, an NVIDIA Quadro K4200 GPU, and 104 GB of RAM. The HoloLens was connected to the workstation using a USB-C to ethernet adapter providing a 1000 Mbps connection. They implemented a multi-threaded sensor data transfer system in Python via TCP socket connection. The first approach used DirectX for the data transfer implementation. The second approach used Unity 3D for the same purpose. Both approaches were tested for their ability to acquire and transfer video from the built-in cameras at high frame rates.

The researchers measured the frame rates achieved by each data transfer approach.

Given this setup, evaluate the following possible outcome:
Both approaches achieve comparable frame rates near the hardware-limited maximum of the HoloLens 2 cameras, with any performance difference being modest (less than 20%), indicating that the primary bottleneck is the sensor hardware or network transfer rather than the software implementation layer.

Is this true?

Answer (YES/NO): NO